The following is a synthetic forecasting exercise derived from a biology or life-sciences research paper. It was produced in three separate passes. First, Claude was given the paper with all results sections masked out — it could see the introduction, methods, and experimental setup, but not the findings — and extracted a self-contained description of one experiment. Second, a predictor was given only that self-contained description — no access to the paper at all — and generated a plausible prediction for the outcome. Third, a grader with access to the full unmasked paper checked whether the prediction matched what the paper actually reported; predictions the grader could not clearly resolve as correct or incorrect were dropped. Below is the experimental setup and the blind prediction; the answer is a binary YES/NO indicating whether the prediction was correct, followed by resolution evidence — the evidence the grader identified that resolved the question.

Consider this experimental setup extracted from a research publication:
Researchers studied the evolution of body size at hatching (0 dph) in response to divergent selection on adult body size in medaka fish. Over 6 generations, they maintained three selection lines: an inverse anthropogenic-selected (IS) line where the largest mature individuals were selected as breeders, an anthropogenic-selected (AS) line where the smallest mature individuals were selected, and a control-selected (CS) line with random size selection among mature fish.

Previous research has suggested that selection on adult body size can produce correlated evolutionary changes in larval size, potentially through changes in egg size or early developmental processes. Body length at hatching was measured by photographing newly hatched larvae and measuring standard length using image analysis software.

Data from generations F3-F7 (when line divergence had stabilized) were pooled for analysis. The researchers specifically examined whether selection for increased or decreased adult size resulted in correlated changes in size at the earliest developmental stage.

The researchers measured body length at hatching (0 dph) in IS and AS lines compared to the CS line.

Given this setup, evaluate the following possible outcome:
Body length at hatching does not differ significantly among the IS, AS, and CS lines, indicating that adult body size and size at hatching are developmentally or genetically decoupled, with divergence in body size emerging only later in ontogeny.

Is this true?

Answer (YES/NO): NO